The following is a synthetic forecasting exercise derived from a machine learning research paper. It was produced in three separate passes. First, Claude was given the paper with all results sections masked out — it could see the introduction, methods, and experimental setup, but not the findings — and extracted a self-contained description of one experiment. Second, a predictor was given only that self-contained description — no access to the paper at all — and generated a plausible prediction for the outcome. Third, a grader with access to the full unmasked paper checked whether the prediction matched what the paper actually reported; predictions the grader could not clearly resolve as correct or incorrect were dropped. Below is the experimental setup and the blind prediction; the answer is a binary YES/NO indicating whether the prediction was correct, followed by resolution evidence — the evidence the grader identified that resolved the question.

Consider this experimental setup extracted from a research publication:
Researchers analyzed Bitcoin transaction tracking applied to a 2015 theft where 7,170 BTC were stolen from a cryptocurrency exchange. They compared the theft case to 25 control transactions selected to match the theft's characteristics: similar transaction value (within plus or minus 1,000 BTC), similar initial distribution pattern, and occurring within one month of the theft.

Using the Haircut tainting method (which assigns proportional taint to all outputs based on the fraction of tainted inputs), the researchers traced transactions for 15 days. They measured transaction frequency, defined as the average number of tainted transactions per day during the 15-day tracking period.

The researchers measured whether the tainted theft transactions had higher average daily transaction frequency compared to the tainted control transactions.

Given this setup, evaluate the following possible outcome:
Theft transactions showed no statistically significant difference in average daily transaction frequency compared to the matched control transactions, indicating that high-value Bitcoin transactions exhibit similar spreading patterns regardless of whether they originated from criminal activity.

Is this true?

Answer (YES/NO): YES